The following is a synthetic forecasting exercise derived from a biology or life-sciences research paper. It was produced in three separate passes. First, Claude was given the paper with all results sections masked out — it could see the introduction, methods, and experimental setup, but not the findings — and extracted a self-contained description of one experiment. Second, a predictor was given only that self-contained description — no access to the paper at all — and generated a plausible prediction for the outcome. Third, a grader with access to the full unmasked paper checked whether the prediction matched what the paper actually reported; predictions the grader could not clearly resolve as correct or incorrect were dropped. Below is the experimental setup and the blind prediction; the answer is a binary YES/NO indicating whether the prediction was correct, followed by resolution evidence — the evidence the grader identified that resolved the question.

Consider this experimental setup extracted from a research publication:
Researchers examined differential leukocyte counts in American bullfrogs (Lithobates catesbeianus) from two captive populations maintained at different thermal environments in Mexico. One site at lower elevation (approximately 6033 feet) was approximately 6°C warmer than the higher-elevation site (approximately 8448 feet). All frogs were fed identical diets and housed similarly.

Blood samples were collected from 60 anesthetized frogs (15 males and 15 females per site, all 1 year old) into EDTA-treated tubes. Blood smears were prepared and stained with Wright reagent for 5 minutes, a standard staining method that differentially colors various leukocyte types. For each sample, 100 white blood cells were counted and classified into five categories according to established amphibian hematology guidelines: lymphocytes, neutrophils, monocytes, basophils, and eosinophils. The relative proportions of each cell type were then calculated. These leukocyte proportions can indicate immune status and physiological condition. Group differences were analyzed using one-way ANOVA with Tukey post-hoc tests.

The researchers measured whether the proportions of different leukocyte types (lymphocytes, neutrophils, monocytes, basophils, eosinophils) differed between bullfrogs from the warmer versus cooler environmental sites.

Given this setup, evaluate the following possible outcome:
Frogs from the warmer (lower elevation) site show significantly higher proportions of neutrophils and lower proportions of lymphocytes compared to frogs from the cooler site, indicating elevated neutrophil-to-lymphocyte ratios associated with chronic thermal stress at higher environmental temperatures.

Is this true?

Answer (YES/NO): NO